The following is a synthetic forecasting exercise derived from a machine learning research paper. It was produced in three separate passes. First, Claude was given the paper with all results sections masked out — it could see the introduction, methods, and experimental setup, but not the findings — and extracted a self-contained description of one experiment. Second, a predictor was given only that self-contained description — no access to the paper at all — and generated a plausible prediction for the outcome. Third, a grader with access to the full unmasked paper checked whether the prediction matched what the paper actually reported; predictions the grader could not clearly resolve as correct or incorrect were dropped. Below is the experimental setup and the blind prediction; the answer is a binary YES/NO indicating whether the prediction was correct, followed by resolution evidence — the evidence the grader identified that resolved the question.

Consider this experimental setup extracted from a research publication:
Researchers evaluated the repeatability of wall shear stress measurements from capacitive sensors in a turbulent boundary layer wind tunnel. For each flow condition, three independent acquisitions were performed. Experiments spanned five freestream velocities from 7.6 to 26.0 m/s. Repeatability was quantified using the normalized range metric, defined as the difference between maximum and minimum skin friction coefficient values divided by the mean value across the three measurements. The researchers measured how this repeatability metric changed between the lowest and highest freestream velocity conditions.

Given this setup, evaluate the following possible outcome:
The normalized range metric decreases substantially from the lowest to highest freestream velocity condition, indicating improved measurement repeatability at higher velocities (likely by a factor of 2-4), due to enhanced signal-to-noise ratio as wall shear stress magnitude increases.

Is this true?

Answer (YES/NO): NO